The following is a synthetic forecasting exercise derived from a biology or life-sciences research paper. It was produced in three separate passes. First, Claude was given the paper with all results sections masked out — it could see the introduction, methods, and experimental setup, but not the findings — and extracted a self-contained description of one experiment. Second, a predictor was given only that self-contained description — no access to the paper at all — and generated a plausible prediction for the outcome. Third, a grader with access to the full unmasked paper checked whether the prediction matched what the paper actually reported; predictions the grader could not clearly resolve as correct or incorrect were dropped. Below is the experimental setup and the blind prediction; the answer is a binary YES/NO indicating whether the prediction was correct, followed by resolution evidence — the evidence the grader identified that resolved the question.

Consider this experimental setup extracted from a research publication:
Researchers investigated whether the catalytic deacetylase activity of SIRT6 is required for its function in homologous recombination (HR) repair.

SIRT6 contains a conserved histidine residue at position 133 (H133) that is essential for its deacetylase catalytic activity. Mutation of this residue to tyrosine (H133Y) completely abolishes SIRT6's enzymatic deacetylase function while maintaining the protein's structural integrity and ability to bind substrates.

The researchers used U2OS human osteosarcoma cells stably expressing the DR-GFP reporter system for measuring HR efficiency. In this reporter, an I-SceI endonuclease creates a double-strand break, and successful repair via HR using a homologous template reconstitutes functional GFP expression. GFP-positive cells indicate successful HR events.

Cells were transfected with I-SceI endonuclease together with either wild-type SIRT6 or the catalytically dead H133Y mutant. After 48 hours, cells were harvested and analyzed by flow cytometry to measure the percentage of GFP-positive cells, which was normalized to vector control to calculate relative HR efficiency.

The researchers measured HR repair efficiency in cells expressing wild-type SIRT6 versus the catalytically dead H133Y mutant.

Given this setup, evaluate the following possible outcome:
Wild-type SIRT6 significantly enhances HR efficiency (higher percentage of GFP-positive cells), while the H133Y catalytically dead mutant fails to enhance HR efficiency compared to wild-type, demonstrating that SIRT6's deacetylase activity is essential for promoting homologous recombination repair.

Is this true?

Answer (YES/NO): YES